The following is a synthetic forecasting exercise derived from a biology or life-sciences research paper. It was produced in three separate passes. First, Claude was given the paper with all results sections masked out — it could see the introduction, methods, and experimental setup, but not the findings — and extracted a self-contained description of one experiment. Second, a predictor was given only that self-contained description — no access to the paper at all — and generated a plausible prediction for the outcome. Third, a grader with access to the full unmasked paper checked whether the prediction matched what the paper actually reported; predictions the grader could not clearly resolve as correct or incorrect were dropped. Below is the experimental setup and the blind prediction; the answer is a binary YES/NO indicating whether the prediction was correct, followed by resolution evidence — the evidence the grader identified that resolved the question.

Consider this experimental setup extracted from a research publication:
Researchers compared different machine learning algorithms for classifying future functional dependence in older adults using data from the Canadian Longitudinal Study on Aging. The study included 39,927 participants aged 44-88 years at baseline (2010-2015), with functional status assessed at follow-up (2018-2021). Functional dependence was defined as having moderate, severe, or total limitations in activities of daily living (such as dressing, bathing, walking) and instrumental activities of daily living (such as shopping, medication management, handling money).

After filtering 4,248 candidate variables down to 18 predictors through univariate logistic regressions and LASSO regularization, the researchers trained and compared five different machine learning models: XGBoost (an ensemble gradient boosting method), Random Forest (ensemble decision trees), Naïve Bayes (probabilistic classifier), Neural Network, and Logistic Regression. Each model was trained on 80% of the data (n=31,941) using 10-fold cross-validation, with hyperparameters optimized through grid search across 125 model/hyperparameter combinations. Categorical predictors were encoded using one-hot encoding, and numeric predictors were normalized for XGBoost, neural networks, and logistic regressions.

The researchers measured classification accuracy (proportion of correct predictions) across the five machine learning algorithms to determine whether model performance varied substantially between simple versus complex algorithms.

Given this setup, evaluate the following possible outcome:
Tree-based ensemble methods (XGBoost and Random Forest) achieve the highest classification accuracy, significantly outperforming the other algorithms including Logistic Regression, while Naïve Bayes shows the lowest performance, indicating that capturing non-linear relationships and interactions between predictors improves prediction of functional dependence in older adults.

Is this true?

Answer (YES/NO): NO